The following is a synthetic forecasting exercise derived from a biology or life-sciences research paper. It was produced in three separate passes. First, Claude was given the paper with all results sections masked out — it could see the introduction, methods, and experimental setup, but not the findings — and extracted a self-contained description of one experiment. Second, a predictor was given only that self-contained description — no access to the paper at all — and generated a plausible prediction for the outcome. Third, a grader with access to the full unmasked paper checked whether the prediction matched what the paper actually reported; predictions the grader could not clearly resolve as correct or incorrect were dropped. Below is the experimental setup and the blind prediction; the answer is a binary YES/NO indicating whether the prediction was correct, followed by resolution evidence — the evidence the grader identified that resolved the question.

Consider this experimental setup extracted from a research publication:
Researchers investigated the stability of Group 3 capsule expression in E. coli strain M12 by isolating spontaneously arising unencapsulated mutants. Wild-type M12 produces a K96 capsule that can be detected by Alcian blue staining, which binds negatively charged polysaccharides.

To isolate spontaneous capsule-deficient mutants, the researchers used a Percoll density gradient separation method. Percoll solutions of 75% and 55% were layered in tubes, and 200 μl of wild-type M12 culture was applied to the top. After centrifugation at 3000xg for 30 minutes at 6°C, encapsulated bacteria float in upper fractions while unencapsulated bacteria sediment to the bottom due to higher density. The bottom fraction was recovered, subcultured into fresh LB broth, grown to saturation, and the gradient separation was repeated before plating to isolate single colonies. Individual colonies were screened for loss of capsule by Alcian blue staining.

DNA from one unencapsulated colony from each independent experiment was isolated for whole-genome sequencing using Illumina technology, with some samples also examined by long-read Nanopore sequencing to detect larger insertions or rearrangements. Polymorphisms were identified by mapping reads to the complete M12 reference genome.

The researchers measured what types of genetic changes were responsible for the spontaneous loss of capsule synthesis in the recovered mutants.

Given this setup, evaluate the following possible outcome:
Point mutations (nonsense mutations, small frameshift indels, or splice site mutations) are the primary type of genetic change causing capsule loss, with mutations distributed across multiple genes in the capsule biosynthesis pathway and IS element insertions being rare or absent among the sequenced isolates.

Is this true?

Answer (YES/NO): NO